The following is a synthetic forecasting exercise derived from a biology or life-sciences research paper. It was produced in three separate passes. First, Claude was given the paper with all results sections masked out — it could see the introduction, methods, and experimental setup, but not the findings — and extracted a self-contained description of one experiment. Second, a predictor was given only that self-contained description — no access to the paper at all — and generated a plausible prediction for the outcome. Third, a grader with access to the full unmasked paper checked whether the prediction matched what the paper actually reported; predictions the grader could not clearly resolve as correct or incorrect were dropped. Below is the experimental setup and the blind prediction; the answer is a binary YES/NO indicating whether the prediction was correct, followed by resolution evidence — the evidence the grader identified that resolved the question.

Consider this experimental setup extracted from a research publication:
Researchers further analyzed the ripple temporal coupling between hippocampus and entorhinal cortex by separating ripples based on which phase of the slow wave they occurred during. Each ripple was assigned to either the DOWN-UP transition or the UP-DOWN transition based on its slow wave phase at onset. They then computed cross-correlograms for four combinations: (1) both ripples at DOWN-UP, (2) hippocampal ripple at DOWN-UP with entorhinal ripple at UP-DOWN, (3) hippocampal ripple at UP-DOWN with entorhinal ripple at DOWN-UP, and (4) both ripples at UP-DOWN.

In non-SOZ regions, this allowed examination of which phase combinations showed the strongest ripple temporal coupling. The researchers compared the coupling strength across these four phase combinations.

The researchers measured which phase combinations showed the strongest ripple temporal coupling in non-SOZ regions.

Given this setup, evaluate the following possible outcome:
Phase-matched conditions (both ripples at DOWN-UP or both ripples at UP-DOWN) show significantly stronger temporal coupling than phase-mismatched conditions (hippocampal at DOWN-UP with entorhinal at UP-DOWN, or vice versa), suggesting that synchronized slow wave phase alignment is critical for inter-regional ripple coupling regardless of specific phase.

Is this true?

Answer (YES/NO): YES